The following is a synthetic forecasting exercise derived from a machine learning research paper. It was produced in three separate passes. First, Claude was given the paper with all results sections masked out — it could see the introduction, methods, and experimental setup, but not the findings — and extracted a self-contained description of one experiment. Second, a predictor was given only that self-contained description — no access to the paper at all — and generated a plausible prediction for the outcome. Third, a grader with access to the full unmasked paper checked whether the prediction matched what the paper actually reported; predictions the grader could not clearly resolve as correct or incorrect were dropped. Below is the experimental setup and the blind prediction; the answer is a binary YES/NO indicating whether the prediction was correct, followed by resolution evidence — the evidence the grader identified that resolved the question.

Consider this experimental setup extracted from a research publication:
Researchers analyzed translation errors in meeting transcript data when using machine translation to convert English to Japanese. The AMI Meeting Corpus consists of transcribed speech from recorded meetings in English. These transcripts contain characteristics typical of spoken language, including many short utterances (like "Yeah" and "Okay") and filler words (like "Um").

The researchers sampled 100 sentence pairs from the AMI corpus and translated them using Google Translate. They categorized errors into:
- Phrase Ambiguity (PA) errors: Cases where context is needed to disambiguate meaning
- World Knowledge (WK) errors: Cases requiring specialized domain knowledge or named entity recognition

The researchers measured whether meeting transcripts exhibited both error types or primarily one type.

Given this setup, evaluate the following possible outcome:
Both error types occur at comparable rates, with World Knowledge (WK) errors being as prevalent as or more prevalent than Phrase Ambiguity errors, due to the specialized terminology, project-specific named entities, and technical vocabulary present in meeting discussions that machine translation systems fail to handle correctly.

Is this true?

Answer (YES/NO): NO